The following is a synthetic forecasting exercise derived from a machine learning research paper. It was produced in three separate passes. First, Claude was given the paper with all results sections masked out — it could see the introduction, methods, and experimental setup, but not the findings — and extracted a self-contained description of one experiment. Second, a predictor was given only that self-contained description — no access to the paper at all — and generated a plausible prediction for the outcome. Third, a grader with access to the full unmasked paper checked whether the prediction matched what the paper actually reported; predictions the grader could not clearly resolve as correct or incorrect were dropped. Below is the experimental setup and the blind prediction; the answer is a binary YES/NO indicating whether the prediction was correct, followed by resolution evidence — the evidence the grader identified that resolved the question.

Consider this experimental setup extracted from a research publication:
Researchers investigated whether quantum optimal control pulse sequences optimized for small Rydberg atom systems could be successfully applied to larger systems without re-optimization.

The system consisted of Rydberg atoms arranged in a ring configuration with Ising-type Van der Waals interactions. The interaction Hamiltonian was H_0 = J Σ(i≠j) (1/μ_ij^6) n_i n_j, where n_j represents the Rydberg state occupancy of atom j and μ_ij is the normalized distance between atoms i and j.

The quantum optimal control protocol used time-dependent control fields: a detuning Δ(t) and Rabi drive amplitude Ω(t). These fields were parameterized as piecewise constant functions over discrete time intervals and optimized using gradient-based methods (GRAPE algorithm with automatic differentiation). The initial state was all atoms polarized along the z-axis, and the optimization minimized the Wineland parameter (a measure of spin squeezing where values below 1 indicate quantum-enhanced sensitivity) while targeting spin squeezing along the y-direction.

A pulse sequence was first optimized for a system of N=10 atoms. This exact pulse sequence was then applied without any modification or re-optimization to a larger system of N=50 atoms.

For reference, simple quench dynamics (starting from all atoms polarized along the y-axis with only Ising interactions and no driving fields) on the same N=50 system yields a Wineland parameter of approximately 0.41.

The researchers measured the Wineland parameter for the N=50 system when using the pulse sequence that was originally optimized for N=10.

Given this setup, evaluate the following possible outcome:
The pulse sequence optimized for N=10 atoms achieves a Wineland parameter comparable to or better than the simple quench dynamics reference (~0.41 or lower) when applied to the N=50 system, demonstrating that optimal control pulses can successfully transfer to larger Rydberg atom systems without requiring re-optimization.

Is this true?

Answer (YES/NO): YES